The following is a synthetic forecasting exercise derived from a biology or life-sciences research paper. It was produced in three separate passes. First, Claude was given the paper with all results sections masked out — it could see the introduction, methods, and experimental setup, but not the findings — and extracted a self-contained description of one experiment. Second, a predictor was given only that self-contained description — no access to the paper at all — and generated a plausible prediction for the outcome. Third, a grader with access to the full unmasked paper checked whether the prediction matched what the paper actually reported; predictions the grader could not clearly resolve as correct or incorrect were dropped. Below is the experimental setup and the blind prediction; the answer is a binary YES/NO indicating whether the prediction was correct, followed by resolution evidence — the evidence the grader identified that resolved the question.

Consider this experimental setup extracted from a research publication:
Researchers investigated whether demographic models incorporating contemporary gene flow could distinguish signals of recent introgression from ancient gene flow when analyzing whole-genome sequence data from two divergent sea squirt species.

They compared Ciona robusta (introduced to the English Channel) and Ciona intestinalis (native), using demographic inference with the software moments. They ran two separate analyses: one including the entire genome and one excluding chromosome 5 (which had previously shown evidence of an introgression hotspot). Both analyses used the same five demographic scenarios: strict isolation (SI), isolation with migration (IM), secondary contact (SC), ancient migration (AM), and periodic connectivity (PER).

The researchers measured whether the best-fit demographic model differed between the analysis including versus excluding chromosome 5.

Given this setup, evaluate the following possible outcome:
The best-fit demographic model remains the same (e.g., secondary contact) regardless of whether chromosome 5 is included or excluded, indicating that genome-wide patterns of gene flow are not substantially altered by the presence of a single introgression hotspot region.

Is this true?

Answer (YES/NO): NO